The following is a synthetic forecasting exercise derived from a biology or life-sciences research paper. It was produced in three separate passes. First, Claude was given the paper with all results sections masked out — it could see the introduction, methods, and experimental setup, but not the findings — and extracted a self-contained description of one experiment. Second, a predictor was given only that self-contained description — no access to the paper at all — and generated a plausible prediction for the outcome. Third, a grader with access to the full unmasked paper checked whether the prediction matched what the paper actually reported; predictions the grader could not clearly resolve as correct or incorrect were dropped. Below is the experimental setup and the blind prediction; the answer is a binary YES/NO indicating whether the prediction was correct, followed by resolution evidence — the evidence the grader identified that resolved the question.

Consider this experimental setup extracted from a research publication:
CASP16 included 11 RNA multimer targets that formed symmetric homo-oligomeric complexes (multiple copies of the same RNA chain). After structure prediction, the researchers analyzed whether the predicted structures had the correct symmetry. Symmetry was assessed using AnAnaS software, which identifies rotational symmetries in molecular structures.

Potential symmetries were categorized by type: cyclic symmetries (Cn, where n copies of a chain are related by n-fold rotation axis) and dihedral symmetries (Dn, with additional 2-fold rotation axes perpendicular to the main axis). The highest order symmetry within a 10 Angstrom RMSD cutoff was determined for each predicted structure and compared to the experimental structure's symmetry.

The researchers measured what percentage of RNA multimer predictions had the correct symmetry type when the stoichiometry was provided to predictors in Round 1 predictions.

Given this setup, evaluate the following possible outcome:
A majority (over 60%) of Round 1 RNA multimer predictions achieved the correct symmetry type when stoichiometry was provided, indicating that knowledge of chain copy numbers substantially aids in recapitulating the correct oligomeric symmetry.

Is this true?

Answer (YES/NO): NO